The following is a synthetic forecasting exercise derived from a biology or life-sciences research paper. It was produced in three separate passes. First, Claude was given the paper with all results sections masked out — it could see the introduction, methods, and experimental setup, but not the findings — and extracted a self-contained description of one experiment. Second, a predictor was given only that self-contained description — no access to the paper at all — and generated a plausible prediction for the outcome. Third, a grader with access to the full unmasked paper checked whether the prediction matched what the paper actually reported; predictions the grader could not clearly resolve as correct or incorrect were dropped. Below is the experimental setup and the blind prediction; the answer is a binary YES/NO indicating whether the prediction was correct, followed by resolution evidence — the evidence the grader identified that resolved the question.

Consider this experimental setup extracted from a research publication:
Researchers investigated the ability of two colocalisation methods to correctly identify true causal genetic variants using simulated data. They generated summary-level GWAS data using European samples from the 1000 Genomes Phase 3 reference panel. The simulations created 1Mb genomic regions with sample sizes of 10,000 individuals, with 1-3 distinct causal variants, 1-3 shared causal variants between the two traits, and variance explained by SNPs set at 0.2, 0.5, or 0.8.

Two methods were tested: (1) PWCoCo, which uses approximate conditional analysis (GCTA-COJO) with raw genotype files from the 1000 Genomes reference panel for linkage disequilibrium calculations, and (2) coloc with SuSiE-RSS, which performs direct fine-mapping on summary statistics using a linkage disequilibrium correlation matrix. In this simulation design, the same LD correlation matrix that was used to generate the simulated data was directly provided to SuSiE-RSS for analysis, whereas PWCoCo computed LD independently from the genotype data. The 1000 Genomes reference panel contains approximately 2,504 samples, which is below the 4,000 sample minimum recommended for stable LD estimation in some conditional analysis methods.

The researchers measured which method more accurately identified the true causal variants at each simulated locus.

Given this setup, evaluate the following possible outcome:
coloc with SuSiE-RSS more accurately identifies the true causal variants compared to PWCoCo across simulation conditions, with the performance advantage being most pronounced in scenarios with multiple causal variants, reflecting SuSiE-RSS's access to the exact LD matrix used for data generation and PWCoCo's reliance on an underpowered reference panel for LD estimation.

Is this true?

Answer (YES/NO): NO